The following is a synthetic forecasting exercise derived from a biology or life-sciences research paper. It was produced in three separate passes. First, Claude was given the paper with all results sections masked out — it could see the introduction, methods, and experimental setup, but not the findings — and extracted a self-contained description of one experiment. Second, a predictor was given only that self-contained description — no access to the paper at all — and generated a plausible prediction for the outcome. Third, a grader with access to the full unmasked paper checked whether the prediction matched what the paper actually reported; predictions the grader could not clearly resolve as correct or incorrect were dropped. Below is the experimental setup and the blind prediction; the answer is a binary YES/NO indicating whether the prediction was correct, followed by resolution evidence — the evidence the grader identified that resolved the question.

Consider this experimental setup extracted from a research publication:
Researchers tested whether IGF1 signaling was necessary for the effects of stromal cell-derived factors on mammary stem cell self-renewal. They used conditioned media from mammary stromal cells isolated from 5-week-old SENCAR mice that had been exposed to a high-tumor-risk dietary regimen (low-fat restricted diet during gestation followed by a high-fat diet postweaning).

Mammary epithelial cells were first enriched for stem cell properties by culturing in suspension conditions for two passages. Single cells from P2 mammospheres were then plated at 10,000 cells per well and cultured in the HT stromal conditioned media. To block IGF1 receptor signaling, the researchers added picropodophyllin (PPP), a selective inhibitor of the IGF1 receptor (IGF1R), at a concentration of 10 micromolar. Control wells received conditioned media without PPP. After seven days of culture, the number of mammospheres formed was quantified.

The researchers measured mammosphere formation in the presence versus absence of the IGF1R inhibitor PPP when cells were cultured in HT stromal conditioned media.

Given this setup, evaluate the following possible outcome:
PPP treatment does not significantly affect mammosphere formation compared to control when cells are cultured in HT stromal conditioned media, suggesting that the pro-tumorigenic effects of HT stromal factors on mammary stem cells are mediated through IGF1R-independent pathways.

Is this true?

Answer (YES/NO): NO